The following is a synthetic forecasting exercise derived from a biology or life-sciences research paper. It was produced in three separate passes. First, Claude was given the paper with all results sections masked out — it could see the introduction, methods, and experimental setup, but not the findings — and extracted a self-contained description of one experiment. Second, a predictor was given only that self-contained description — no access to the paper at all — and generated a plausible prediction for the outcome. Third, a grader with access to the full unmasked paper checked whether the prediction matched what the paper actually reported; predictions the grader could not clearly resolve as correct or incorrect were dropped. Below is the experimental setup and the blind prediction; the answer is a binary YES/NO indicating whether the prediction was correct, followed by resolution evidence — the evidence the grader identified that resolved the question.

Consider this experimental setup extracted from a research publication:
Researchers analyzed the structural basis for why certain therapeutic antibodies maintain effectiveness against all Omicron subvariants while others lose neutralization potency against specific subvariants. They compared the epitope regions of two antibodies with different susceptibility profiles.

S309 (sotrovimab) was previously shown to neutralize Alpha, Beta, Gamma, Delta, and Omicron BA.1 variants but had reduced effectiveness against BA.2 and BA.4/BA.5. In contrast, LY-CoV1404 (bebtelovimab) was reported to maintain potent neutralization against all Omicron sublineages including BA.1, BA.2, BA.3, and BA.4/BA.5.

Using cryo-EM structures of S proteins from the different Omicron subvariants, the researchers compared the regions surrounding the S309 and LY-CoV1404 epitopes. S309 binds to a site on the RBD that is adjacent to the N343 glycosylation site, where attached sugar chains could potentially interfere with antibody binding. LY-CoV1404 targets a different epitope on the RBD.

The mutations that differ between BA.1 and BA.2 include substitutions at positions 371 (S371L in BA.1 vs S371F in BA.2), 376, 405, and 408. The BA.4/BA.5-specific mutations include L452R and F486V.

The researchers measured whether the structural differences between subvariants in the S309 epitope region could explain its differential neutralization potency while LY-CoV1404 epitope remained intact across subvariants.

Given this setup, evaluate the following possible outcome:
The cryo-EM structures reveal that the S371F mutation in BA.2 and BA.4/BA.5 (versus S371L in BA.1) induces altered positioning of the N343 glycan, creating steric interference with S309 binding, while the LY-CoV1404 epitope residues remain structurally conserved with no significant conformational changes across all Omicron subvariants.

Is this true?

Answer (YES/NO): NO